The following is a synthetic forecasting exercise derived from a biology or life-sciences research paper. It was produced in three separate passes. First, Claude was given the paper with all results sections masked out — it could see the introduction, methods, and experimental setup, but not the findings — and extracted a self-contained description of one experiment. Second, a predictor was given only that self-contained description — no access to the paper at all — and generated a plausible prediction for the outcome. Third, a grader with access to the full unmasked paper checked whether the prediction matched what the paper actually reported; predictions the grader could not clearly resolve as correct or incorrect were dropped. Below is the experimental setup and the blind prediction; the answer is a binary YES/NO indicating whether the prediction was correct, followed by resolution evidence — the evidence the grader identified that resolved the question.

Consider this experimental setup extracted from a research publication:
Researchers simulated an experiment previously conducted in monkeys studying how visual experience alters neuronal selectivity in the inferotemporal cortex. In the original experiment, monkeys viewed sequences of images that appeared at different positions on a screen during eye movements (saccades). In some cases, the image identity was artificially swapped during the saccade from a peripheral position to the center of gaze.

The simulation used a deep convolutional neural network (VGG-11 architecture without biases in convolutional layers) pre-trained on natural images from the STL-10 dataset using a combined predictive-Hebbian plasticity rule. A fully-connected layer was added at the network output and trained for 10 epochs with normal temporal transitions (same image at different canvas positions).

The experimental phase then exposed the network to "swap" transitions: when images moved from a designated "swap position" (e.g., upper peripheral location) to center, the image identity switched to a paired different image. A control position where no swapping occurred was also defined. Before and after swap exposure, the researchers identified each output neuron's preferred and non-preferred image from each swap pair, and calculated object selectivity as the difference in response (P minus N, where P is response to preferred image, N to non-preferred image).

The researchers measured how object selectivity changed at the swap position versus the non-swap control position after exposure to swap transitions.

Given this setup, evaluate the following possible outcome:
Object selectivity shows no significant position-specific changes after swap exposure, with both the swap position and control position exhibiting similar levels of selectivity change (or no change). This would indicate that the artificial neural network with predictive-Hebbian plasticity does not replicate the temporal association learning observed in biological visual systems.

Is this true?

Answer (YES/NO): NO